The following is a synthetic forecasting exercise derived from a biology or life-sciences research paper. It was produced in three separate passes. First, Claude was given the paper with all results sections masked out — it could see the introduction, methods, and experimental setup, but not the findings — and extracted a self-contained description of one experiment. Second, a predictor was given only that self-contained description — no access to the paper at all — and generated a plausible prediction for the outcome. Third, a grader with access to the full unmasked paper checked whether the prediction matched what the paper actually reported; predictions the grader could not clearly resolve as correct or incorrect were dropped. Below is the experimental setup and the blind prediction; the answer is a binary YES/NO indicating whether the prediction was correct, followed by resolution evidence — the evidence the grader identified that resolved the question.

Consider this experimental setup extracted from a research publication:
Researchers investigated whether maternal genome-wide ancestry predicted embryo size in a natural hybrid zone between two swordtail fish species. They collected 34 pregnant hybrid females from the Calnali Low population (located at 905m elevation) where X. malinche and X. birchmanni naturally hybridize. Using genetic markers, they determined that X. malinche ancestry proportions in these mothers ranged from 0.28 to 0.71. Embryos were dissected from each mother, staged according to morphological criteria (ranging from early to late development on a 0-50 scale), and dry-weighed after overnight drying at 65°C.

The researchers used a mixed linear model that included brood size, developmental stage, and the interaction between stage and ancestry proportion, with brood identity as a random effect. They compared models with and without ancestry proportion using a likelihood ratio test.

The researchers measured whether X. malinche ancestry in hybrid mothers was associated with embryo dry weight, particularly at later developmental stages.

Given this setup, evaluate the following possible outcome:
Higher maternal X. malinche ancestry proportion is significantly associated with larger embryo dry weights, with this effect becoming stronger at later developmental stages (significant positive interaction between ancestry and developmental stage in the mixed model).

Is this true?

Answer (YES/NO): YES